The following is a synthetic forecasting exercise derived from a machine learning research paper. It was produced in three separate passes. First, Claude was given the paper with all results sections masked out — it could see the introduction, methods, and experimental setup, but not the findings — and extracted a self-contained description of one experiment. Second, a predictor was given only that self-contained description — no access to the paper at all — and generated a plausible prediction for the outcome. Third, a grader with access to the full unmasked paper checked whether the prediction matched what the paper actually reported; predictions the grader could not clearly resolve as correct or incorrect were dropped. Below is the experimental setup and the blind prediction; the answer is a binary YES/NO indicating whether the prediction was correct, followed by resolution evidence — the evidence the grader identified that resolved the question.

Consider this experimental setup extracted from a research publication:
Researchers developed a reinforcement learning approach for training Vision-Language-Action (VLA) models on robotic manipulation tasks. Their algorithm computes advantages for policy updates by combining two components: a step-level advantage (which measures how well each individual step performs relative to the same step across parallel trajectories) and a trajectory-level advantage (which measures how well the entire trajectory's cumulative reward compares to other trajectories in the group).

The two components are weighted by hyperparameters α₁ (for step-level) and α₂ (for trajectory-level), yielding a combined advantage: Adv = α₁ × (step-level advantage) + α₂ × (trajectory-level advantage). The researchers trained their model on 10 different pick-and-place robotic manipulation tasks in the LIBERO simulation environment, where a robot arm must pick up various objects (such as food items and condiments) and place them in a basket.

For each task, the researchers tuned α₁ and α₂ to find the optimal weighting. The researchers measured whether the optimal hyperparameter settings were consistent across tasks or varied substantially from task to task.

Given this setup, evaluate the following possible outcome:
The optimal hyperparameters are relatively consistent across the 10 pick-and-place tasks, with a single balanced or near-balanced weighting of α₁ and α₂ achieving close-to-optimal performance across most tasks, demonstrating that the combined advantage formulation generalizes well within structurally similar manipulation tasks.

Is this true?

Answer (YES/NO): NO